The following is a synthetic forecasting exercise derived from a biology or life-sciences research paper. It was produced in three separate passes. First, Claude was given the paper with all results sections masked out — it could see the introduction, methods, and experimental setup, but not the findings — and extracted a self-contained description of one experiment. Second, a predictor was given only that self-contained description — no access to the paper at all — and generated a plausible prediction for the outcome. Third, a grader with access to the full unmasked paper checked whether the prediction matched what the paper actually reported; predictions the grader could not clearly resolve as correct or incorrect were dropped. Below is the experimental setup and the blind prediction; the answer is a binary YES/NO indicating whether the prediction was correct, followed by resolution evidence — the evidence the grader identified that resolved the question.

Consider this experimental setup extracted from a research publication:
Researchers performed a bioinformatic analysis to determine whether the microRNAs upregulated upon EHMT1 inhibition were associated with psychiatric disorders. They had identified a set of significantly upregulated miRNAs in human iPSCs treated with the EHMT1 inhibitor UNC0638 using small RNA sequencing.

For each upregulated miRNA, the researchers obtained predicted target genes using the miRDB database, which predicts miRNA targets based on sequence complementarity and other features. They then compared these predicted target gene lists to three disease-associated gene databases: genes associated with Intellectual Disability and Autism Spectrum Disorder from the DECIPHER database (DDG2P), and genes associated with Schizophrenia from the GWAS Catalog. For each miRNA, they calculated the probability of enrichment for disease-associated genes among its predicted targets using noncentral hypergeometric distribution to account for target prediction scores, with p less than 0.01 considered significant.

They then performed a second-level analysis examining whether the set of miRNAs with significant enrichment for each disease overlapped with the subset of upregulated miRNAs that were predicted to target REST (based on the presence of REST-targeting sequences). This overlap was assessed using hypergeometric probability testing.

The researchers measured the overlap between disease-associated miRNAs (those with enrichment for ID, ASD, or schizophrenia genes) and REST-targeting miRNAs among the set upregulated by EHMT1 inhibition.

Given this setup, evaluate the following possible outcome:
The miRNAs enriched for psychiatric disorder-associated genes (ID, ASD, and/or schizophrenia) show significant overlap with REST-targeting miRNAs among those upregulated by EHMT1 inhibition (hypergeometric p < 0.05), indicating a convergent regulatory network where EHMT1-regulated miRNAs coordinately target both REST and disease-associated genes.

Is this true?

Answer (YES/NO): YES